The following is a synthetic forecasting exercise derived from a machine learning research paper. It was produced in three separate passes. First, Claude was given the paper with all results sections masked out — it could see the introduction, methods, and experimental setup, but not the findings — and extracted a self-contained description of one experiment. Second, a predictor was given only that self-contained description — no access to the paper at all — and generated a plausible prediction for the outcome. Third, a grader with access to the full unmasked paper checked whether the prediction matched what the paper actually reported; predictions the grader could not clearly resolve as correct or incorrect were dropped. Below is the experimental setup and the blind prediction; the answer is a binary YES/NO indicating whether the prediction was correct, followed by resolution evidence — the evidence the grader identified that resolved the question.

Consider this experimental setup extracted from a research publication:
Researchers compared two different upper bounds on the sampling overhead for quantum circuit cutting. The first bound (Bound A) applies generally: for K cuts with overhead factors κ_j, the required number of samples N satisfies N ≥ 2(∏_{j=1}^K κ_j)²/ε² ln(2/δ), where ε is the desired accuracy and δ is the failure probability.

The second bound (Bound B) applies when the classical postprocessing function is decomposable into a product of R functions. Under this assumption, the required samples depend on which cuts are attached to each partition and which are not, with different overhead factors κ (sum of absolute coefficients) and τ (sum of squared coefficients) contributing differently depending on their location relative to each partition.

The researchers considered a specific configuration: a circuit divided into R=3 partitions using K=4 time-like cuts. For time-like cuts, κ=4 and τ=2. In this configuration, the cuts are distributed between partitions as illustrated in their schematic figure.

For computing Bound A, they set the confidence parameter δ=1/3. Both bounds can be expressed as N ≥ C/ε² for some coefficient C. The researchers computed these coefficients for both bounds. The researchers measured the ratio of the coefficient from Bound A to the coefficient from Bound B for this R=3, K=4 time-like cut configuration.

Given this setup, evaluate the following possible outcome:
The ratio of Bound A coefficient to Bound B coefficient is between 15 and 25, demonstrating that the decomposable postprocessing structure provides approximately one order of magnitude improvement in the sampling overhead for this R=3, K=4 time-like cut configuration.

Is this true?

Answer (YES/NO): NO